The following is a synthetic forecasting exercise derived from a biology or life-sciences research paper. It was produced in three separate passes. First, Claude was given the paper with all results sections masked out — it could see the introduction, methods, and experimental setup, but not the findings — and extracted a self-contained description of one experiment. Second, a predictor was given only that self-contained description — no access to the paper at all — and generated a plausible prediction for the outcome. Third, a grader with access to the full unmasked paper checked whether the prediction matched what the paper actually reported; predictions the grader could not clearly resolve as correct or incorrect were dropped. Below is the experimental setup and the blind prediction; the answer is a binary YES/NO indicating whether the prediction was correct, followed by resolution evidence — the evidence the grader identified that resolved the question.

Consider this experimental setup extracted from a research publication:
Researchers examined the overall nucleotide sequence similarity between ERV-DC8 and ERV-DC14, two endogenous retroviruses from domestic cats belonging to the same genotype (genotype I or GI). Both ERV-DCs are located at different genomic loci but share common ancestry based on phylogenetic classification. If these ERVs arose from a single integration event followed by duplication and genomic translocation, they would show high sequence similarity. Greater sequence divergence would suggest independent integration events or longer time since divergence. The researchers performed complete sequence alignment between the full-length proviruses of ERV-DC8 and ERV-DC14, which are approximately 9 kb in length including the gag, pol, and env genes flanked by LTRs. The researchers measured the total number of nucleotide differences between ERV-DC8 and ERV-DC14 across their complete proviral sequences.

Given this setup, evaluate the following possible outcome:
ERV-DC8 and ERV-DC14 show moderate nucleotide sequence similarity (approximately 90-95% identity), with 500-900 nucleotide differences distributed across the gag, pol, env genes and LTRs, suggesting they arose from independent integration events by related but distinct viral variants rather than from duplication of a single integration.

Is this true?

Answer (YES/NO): NO